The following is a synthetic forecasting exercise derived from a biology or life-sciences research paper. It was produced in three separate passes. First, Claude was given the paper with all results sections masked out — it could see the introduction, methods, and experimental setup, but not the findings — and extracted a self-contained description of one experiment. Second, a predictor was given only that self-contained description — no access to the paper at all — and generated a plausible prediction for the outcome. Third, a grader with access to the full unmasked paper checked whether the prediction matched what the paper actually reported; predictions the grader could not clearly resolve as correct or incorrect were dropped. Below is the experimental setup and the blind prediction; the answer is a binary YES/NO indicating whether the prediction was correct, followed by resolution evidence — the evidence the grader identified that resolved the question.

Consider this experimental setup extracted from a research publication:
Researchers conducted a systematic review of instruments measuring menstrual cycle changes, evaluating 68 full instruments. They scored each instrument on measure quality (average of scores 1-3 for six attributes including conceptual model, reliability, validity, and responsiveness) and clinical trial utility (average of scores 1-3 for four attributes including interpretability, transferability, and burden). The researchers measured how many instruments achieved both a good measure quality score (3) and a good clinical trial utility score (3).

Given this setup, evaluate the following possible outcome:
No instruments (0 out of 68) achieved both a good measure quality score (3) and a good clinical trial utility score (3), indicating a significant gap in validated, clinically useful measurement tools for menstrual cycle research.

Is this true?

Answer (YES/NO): NO